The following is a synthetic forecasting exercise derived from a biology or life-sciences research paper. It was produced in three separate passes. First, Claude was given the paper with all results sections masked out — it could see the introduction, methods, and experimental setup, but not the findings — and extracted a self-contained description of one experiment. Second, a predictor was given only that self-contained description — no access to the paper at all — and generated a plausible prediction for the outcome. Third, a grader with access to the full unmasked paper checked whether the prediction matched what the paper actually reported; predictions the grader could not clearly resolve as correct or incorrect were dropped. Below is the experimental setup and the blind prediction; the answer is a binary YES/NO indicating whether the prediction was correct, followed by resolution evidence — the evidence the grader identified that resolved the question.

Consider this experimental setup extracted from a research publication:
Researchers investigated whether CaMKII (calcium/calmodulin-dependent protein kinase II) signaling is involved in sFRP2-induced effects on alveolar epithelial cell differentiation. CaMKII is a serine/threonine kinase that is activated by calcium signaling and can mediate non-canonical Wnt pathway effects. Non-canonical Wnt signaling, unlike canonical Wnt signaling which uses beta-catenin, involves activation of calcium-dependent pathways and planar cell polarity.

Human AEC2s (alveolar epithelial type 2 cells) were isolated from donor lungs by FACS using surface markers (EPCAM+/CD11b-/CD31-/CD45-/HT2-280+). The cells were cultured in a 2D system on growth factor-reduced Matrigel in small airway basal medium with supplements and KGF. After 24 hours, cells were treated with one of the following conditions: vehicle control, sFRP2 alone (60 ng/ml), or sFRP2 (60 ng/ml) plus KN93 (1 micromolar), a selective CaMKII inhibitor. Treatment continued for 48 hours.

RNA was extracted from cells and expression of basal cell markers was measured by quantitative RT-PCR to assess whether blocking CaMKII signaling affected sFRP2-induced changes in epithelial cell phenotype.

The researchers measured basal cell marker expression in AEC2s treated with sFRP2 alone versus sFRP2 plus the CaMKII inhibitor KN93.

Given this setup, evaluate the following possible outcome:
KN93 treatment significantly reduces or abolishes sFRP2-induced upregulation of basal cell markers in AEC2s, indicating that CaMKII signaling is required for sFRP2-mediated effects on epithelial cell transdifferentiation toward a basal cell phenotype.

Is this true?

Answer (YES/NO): YES